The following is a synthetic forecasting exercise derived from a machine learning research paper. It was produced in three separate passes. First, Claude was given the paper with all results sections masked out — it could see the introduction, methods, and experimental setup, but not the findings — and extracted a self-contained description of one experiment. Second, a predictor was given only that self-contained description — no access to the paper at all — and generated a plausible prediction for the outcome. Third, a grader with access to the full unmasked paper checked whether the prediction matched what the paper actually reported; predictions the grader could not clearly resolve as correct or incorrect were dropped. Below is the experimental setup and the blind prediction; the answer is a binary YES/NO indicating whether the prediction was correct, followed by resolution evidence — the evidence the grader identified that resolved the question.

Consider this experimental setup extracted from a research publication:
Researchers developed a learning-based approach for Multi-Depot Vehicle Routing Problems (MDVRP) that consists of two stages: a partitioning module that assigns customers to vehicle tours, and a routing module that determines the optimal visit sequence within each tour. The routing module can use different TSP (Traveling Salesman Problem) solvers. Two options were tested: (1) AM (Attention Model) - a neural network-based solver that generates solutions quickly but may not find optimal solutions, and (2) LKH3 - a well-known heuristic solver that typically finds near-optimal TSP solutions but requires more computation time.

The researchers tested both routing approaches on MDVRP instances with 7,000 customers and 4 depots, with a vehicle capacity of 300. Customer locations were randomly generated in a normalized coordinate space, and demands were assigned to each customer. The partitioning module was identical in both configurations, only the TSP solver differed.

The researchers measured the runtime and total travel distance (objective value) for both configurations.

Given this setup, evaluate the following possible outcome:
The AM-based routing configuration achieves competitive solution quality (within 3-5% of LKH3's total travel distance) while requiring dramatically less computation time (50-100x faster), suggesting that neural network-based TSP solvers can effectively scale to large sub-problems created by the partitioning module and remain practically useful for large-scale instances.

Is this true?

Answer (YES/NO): NO